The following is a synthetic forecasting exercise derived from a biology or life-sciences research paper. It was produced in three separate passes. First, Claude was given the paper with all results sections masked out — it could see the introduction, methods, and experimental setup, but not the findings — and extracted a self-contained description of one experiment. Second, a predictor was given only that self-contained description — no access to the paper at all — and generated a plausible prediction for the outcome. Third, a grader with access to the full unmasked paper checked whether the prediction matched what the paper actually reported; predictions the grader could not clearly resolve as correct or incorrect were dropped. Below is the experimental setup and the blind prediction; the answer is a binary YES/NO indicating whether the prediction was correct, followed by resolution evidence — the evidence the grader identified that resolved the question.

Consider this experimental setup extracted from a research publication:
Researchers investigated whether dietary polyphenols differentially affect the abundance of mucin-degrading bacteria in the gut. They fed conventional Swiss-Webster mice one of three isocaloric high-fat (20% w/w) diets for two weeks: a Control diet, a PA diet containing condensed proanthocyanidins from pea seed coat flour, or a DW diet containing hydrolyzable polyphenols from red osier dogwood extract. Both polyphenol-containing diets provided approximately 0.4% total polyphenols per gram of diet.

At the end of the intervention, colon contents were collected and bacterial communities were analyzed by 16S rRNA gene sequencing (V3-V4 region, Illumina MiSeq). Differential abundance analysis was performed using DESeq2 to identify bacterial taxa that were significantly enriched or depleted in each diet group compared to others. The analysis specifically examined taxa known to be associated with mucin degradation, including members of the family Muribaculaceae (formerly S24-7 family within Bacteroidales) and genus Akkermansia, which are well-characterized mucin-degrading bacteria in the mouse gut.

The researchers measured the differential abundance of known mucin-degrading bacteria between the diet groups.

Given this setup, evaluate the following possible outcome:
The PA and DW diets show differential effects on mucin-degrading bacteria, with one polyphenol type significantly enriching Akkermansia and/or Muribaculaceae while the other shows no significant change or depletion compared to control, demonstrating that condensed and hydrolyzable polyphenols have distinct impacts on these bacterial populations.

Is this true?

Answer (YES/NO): YES